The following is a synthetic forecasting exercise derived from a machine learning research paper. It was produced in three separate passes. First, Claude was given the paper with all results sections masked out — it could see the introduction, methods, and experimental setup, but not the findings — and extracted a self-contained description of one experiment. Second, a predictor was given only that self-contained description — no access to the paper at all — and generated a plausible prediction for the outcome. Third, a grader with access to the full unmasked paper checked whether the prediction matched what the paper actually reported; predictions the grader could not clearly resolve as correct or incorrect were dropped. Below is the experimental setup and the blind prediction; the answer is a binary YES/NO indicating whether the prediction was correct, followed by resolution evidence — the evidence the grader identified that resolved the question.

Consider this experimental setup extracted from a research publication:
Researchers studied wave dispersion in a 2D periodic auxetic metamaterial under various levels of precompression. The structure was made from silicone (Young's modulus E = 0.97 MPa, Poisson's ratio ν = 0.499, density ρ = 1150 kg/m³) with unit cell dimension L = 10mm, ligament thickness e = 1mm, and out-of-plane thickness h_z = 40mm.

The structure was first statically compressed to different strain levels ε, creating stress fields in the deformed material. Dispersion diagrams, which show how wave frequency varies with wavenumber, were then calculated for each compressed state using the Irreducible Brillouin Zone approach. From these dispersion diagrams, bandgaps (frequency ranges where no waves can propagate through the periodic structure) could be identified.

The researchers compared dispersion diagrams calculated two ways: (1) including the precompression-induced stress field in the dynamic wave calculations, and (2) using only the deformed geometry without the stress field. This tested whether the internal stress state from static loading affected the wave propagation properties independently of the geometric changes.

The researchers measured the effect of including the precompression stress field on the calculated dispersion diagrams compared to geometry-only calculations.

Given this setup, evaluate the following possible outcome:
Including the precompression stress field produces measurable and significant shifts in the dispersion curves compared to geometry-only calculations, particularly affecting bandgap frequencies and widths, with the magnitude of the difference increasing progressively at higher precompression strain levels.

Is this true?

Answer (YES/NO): NO